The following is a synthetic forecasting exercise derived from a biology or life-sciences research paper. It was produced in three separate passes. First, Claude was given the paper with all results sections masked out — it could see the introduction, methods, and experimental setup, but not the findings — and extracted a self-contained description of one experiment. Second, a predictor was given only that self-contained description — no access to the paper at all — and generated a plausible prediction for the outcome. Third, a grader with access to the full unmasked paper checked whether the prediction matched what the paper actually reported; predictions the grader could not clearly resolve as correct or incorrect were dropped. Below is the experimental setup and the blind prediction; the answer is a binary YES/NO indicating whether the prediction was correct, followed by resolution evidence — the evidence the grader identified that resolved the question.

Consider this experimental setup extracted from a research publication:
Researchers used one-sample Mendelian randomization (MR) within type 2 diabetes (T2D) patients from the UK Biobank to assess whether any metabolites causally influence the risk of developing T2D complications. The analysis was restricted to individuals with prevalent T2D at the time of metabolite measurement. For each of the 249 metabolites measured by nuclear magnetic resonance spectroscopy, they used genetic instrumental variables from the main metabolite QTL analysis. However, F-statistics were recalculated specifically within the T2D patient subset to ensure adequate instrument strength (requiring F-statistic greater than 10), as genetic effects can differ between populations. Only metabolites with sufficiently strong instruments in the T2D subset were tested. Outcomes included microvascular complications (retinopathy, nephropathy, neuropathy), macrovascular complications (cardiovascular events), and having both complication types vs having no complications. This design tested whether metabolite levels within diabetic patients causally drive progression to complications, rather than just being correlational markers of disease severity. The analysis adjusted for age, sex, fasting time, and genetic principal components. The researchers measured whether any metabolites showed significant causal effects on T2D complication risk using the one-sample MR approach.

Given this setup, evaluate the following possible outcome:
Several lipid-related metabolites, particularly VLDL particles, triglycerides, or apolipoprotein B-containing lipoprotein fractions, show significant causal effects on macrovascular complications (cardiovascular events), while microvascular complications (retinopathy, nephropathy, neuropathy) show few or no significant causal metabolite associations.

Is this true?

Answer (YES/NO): NO